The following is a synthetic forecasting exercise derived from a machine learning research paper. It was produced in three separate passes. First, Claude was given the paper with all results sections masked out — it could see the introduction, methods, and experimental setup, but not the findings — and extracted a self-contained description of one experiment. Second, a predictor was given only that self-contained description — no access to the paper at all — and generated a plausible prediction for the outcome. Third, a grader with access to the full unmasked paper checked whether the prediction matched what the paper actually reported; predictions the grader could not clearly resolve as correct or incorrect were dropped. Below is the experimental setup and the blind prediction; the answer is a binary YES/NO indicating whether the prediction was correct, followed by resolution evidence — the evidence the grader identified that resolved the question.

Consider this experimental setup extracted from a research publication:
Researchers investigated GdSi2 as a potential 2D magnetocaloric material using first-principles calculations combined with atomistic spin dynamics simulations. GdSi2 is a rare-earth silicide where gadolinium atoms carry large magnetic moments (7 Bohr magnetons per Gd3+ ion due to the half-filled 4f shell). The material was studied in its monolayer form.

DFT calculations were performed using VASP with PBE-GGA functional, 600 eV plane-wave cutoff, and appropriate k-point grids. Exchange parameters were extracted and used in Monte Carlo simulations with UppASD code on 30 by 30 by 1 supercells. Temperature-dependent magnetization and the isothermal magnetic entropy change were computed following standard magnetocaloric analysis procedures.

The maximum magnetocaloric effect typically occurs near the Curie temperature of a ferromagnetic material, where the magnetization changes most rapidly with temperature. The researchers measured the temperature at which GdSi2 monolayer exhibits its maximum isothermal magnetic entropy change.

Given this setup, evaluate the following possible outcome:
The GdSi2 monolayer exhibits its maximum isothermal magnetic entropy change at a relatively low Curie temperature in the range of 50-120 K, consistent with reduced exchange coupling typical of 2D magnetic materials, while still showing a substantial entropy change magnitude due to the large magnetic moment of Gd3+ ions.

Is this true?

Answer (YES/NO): NO